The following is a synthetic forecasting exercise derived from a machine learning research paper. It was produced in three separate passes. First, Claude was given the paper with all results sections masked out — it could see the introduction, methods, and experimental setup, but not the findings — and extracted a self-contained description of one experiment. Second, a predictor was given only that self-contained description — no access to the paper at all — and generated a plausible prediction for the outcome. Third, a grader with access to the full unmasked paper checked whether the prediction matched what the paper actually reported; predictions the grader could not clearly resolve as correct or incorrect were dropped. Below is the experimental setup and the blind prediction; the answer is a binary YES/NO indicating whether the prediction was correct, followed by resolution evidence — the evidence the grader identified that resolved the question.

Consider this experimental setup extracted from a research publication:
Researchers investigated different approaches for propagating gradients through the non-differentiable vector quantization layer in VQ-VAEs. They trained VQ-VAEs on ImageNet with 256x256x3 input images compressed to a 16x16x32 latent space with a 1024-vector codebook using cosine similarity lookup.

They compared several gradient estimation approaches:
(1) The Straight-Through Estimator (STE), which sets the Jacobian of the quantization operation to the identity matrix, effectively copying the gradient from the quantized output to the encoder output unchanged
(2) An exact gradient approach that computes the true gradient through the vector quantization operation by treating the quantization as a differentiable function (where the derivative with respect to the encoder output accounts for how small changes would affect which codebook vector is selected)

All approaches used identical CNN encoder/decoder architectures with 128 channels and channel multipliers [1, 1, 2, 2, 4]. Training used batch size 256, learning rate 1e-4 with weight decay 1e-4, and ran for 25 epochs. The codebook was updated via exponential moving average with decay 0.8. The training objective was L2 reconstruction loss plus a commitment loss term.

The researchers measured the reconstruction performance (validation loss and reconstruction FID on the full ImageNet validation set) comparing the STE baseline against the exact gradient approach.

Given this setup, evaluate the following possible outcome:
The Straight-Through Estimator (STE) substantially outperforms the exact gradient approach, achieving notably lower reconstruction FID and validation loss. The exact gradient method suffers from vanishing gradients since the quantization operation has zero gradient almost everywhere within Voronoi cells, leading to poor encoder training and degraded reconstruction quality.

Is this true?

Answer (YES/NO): NO